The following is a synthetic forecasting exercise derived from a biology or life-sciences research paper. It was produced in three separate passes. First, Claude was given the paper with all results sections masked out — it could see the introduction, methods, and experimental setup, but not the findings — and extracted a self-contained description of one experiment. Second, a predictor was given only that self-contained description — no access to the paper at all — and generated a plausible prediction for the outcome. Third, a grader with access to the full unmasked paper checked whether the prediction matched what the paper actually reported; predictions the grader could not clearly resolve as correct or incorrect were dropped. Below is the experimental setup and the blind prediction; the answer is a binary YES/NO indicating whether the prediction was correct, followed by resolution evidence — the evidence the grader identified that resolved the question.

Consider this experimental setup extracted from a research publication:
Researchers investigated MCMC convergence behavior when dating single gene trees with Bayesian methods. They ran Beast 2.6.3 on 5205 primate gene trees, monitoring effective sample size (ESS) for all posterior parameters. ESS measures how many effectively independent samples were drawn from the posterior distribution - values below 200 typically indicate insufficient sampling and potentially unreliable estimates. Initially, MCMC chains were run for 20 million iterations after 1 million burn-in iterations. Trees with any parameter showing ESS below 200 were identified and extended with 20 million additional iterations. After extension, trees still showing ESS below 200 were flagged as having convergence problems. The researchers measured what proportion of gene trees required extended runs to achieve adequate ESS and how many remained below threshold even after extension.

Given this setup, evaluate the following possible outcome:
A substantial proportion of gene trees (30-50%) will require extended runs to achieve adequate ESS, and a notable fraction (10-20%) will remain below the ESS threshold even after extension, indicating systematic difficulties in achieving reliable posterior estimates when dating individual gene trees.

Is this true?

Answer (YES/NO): NO